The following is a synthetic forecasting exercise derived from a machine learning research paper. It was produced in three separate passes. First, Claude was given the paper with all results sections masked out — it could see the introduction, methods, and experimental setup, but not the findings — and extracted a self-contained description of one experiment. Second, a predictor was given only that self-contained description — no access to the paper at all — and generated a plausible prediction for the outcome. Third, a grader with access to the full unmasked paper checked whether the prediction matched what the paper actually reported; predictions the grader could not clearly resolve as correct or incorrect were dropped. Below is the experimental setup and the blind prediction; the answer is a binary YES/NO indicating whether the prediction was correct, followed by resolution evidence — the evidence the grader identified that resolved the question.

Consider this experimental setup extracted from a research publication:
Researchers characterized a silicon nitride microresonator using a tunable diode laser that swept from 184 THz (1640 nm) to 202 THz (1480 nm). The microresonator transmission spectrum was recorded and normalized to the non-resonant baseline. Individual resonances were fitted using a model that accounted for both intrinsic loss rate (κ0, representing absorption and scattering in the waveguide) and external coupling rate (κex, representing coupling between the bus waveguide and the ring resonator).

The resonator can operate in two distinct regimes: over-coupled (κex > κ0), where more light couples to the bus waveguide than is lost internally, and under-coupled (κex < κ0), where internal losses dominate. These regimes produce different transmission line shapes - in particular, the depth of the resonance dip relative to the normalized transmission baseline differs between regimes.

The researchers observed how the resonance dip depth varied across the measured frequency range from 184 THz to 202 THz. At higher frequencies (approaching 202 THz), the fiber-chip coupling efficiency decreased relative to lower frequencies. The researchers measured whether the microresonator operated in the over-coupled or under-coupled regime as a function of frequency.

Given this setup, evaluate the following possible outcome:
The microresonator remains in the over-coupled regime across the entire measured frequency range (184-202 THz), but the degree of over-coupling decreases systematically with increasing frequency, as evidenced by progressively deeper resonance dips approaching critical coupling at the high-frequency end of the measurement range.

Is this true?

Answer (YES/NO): NO